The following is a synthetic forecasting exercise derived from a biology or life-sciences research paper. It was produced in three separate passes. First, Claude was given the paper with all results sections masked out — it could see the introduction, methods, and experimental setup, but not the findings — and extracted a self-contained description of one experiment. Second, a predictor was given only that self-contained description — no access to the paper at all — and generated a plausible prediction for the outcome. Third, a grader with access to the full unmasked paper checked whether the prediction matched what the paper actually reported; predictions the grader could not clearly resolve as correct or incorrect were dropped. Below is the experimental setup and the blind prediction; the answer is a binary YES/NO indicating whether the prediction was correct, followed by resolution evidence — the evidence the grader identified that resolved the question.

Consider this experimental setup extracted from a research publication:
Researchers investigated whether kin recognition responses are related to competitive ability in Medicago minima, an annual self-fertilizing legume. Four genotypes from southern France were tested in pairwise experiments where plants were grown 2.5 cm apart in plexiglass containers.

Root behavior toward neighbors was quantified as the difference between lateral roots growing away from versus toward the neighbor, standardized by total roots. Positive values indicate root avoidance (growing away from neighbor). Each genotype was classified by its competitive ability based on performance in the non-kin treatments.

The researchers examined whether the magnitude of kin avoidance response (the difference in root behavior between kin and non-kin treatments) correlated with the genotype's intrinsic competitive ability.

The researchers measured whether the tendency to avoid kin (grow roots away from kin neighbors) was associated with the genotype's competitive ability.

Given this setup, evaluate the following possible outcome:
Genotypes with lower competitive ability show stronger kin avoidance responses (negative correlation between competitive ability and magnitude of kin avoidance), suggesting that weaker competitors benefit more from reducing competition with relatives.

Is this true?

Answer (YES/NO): NO